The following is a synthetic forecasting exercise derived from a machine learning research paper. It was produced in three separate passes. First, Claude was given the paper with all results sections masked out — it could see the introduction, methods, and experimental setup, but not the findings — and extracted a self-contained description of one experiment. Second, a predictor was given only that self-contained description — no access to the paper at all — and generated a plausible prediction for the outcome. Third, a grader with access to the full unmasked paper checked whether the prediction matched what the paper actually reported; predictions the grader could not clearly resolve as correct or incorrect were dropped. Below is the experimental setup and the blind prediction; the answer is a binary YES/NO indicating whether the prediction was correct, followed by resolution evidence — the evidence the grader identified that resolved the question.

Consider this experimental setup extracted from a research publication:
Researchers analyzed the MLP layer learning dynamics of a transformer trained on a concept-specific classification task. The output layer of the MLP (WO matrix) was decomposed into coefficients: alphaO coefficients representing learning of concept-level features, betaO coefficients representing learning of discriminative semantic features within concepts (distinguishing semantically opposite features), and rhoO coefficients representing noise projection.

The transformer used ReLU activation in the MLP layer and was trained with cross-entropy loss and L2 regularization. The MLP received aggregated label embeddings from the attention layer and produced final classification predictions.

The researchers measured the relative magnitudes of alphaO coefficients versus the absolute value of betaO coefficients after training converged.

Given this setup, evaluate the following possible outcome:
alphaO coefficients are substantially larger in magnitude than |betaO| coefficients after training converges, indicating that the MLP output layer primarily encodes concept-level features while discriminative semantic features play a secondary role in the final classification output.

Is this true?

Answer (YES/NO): NO